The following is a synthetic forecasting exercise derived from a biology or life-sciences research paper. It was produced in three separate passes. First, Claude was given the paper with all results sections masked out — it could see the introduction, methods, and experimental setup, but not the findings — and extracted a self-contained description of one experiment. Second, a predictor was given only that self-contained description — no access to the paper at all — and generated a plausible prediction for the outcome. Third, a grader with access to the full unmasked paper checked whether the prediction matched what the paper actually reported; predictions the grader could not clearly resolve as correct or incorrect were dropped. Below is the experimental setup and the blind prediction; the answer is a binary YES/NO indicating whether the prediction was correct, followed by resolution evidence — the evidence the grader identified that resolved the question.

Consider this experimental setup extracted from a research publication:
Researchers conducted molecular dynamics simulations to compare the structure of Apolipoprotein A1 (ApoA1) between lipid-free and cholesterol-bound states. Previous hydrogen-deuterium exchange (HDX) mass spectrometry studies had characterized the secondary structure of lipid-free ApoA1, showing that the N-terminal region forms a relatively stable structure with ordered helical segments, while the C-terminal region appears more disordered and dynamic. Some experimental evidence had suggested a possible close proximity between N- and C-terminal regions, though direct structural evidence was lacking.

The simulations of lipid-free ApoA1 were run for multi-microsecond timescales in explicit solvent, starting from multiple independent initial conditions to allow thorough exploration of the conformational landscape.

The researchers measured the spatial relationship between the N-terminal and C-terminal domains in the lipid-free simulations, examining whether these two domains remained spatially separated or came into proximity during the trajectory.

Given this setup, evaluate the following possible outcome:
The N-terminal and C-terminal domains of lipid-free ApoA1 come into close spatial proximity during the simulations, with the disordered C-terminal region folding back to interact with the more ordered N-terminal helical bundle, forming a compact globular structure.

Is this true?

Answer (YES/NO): YES